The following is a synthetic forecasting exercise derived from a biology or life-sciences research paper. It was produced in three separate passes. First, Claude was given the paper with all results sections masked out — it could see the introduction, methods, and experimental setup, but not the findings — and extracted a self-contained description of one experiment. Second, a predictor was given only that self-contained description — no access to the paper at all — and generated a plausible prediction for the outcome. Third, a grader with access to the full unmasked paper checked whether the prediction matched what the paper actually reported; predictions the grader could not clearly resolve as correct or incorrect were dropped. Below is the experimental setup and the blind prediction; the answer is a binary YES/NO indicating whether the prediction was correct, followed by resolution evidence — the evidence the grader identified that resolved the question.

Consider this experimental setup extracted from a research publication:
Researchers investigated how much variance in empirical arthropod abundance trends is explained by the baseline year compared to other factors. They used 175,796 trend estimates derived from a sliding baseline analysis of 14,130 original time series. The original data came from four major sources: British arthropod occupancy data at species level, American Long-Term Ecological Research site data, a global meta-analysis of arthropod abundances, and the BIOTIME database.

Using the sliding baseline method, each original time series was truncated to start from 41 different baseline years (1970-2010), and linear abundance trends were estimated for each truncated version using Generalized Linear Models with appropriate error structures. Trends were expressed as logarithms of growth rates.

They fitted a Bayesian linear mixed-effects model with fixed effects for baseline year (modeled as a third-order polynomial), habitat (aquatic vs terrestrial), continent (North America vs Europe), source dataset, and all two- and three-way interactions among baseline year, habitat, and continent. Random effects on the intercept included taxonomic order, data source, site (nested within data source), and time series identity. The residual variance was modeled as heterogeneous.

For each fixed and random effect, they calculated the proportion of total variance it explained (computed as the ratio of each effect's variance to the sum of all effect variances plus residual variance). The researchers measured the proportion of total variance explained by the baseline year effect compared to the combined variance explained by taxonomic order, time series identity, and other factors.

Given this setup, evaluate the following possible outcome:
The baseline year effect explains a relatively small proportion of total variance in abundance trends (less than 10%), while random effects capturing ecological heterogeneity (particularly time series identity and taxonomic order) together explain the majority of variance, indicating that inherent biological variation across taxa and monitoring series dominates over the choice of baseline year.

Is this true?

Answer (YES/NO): YES